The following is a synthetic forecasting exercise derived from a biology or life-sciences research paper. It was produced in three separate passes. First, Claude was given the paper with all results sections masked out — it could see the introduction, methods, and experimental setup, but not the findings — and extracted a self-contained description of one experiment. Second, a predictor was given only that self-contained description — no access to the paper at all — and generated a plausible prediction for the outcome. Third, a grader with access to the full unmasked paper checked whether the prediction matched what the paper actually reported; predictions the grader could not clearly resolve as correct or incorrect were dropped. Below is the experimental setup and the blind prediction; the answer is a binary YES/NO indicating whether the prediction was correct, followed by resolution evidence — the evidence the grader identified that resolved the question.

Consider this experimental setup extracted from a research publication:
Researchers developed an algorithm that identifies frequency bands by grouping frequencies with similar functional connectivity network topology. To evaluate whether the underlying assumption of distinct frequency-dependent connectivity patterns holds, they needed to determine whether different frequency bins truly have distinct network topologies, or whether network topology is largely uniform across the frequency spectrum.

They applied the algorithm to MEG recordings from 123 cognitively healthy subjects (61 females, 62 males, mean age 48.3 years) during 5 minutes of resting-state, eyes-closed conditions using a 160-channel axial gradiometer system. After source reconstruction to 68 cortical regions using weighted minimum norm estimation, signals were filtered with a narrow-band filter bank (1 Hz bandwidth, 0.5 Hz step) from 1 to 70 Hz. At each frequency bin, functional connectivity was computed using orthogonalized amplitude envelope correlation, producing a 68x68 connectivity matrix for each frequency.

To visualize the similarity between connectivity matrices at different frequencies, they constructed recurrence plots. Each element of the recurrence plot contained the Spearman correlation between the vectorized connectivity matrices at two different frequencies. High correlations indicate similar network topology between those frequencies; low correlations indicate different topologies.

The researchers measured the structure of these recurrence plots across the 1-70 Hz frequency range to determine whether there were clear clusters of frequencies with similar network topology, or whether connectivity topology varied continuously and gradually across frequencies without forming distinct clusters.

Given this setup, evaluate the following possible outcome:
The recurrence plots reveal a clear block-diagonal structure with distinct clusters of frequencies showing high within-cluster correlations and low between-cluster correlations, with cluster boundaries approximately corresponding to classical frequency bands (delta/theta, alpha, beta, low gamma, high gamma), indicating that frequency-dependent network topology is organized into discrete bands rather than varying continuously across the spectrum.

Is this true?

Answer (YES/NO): NO